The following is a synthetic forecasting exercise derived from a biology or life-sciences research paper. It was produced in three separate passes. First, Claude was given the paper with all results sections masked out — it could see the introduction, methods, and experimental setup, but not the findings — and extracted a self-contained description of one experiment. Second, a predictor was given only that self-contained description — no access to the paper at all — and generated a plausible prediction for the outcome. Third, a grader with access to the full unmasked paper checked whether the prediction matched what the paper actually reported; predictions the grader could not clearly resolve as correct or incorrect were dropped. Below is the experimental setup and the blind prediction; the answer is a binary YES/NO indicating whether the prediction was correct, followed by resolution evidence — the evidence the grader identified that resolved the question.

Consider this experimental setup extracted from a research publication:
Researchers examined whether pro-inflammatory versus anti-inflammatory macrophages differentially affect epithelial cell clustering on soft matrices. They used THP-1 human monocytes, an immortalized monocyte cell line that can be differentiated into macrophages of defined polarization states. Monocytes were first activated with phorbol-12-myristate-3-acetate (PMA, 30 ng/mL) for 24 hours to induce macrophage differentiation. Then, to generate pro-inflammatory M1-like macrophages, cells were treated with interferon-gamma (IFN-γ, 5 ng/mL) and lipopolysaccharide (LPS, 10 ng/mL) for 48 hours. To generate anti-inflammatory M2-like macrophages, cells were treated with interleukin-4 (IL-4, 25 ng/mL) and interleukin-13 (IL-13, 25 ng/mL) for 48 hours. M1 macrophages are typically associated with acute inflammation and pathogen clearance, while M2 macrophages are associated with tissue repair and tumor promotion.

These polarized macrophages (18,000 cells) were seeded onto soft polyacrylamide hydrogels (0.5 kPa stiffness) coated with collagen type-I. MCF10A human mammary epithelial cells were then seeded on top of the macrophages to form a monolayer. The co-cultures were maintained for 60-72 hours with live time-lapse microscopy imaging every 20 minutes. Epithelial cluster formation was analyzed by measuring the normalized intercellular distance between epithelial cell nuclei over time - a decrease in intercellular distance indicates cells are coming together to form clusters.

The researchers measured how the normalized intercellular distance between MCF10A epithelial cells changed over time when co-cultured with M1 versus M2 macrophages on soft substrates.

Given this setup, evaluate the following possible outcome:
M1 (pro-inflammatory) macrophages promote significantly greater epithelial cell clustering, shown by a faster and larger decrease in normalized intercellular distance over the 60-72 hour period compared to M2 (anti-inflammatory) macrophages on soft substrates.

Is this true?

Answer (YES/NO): YES